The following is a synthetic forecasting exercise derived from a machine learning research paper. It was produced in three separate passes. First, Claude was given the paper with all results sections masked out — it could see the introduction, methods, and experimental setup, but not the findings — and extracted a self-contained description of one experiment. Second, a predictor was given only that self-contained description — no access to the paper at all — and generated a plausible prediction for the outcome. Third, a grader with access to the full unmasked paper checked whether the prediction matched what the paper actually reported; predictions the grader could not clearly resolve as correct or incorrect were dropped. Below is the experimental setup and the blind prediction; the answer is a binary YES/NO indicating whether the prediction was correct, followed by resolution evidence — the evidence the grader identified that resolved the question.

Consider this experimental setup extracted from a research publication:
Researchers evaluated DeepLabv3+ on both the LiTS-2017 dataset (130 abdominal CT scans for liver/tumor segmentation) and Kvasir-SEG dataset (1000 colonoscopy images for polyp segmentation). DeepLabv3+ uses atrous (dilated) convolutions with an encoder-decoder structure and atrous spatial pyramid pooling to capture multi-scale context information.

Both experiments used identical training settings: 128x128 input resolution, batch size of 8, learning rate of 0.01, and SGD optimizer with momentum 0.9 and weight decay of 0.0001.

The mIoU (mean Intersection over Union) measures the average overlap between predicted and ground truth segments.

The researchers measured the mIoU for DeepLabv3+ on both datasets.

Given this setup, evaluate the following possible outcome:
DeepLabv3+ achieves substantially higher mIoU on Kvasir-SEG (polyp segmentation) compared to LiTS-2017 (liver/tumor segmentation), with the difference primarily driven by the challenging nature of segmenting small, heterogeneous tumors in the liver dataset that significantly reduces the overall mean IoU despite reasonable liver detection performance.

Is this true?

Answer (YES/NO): NO